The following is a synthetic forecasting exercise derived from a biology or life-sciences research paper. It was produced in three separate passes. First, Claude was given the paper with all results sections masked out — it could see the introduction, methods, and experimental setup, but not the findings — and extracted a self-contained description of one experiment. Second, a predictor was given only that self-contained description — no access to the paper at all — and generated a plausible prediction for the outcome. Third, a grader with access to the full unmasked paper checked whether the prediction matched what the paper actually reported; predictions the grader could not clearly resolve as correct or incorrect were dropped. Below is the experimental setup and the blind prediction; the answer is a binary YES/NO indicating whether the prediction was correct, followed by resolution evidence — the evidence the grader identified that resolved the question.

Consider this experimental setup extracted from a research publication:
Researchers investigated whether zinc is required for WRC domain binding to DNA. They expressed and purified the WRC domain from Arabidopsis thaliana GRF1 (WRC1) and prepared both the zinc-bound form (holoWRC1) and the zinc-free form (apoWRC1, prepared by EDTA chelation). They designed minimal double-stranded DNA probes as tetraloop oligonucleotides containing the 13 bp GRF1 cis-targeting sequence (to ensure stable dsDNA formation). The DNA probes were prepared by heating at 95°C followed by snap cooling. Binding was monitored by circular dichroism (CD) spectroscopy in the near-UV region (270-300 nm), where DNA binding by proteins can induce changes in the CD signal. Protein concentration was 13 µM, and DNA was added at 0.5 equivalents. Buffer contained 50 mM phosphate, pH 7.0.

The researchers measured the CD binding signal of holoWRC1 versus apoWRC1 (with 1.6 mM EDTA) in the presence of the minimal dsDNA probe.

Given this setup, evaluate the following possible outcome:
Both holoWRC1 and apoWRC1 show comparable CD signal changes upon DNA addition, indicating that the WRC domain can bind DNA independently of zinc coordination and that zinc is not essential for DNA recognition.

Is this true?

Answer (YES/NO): NO